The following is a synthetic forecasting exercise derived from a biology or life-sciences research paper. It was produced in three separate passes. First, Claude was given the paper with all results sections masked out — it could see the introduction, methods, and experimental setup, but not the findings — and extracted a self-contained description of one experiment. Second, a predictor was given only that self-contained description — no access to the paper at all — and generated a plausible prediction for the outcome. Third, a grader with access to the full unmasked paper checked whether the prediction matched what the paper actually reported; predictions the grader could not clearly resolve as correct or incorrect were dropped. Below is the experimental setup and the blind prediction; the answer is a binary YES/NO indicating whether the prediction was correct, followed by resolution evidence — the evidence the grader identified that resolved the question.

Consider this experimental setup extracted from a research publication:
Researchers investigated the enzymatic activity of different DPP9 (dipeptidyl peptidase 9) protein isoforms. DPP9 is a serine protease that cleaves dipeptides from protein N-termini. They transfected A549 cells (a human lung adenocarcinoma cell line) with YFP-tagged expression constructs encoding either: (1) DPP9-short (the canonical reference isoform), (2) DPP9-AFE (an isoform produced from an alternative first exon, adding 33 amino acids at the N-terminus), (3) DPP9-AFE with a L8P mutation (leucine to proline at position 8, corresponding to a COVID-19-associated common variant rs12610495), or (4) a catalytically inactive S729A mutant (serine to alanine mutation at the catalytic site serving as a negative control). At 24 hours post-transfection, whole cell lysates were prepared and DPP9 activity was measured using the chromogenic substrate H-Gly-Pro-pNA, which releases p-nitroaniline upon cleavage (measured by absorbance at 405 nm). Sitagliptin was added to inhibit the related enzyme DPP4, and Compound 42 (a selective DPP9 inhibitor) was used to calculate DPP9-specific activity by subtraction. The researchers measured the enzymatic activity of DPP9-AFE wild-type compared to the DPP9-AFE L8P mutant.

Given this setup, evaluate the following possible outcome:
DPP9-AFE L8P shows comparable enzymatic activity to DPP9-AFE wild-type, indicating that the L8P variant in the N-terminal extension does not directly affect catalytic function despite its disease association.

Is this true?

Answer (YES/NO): YES